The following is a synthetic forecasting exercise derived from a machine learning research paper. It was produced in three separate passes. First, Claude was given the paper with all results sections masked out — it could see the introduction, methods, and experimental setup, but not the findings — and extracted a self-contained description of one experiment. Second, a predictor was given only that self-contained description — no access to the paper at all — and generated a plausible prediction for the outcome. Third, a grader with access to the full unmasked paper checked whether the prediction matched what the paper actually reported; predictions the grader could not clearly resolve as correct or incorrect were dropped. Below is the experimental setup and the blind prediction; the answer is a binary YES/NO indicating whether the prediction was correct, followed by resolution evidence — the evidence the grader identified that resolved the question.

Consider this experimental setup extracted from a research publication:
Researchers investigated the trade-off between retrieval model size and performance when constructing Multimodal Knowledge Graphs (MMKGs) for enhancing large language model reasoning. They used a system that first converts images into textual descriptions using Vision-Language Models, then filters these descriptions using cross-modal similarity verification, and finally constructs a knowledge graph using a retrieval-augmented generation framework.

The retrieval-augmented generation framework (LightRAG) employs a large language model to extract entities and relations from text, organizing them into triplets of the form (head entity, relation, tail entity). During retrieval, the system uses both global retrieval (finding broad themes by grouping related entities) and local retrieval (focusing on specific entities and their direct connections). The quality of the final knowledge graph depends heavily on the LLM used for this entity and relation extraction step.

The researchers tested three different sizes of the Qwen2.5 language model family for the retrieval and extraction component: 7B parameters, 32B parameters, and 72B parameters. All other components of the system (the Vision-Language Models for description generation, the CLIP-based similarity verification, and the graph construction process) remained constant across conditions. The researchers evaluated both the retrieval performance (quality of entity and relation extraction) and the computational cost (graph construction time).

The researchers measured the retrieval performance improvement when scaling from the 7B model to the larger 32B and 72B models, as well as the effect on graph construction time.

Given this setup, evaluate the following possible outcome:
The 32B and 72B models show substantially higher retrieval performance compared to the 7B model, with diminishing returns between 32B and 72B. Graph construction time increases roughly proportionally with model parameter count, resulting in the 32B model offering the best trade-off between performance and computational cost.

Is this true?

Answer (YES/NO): NO